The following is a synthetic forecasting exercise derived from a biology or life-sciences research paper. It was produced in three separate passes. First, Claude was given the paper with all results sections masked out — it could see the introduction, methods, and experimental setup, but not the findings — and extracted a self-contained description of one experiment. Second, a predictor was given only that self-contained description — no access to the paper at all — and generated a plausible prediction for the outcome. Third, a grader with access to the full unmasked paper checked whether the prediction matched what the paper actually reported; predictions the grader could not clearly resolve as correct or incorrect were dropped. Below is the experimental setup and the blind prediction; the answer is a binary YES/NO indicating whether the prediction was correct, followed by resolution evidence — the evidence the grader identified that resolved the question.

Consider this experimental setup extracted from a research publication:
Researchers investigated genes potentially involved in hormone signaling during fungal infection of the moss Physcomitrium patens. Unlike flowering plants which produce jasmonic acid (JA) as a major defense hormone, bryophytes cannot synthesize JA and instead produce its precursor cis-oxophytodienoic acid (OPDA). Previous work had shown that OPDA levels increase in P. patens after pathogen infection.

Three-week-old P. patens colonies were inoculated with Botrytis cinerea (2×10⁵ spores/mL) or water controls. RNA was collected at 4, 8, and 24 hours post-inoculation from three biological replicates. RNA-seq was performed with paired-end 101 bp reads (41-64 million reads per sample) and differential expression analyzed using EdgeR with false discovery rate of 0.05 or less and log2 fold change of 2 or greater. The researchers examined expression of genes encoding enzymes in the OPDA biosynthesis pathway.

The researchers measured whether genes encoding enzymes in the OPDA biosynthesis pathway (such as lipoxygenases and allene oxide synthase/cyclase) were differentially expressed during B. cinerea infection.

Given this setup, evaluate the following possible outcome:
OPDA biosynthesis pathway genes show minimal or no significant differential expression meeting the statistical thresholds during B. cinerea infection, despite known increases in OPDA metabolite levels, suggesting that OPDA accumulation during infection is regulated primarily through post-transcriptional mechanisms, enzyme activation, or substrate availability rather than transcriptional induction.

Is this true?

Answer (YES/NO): NO